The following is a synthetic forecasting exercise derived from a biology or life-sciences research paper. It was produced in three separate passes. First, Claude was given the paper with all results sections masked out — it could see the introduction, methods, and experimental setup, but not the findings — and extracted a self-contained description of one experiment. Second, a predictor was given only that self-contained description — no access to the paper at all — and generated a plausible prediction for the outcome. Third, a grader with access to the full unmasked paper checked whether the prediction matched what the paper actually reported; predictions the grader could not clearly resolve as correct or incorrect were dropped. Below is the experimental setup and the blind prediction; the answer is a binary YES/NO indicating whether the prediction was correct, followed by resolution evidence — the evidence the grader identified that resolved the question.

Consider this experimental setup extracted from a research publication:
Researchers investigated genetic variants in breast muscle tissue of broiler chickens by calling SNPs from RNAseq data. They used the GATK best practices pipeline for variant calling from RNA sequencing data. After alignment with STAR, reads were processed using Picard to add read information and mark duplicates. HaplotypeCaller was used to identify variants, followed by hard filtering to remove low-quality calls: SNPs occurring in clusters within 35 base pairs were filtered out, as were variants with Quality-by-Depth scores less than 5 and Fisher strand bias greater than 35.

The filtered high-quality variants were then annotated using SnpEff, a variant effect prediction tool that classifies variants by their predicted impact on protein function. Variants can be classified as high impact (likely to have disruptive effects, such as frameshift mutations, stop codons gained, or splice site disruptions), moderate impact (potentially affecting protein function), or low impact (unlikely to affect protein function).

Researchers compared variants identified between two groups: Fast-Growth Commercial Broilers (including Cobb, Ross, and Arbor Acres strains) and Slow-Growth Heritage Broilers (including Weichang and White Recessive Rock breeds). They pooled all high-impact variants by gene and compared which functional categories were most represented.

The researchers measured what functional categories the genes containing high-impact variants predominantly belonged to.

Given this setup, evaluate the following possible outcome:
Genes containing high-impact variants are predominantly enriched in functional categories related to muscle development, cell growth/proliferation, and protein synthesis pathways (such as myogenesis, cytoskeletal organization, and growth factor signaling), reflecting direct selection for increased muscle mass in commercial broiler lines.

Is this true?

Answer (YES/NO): NO